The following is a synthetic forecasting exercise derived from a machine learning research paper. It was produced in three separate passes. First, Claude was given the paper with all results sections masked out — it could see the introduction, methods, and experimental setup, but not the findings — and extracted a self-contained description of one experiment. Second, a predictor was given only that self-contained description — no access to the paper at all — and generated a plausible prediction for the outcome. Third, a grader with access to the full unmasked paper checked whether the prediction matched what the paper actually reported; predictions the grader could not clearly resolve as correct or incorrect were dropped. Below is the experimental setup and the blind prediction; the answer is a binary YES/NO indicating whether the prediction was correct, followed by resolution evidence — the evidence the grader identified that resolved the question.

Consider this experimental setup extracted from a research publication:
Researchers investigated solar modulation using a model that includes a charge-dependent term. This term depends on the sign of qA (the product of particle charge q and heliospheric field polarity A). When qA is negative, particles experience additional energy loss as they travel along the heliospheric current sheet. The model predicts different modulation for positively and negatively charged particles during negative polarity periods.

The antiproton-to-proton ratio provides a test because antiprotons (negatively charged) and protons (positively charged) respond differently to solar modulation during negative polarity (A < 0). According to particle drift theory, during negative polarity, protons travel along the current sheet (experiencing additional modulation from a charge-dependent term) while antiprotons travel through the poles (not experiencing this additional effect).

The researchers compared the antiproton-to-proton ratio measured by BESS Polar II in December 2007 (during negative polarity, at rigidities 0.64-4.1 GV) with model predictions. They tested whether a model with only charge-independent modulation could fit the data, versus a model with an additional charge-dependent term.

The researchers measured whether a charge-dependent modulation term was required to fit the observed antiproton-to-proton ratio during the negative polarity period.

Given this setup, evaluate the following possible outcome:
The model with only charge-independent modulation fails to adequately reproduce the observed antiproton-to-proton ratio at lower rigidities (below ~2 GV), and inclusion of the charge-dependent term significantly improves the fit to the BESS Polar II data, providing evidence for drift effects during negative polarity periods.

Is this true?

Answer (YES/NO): NO